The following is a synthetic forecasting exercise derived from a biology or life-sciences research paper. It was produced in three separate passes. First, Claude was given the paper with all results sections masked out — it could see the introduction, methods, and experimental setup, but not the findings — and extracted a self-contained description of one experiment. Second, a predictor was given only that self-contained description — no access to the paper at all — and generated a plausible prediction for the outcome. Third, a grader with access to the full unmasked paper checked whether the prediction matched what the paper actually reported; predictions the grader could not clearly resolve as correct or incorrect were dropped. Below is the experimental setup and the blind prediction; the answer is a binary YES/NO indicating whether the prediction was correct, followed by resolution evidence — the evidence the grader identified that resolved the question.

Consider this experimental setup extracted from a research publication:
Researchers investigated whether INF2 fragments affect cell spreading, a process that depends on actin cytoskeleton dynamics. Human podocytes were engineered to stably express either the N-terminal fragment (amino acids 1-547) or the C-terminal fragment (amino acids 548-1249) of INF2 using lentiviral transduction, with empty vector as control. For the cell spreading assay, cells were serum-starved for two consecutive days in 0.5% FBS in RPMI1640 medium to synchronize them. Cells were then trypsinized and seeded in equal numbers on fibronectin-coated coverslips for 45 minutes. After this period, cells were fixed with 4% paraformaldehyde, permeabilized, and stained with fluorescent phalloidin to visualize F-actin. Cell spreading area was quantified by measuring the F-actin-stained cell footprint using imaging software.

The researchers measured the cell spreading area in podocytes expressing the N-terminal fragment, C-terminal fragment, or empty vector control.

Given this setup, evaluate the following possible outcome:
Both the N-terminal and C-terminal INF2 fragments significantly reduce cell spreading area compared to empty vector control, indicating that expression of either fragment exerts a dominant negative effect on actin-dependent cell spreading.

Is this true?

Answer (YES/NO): NO